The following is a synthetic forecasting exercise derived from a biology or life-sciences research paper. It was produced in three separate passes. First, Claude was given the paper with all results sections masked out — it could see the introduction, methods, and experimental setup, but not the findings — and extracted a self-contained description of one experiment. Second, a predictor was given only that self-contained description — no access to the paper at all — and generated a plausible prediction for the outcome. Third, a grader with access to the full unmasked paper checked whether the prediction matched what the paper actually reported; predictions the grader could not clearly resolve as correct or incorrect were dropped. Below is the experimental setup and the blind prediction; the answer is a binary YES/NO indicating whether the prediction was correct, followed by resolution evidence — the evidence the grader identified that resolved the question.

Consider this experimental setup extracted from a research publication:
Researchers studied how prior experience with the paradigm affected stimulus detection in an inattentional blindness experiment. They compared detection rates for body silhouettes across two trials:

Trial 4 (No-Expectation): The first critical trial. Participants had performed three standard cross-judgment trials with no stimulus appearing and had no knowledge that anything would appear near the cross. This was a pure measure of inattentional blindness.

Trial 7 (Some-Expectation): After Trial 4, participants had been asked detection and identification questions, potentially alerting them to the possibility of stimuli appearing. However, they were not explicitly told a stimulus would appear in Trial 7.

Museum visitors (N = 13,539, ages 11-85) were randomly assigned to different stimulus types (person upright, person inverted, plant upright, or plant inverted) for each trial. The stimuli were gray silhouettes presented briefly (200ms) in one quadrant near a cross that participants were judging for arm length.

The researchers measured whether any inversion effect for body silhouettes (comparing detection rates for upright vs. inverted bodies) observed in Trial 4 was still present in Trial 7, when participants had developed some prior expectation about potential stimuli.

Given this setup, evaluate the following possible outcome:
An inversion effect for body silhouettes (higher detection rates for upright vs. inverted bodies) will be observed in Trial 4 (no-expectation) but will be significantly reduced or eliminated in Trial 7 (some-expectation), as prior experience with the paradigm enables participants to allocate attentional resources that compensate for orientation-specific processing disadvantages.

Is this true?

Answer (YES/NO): NO